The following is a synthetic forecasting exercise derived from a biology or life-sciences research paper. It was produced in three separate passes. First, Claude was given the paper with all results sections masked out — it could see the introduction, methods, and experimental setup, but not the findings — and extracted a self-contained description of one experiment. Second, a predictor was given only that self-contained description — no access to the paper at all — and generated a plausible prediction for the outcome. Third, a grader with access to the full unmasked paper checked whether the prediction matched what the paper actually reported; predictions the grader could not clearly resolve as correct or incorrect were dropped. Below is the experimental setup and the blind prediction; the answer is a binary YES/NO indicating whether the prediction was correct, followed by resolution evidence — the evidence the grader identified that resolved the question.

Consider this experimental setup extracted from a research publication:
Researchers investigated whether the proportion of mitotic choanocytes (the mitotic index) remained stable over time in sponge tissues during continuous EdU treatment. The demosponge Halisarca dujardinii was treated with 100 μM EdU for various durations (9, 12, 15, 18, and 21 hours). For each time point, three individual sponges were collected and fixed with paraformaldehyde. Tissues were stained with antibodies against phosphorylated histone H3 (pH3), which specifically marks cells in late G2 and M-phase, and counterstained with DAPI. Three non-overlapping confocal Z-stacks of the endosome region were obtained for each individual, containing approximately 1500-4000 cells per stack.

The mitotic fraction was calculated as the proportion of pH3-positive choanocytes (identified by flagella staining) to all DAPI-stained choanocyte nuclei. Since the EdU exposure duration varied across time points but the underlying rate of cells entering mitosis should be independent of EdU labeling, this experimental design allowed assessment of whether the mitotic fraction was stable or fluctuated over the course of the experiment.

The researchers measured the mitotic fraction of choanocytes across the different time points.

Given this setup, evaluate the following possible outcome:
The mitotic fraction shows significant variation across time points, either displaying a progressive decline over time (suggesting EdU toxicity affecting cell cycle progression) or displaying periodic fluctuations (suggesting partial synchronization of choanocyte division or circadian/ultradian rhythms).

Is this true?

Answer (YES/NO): NO